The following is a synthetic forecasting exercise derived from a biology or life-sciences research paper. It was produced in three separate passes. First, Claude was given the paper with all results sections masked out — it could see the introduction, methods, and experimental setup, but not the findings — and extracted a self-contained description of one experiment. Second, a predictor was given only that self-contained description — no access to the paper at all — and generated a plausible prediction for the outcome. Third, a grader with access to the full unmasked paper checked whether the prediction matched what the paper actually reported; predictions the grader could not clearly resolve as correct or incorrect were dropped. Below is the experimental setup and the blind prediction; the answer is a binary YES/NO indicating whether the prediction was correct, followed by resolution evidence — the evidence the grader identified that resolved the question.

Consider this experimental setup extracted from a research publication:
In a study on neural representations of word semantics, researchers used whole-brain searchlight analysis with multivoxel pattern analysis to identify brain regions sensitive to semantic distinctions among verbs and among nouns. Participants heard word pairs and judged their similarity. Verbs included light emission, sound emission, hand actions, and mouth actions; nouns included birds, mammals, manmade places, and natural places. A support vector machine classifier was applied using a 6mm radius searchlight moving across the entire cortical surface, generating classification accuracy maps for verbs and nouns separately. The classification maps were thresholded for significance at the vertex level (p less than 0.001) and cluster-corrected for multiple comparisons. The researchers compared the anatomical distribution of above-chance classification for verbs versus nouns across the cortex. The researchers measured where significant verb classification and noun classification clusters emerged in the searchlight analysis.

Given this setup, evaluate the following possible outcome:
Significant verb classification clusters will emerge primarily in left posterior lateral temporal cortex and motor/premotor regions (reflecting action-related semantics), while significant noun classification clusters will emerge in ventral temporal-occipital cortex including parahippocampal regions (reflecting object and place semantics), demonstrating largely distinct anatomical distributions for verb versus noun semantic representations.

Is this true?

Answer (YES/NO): NO